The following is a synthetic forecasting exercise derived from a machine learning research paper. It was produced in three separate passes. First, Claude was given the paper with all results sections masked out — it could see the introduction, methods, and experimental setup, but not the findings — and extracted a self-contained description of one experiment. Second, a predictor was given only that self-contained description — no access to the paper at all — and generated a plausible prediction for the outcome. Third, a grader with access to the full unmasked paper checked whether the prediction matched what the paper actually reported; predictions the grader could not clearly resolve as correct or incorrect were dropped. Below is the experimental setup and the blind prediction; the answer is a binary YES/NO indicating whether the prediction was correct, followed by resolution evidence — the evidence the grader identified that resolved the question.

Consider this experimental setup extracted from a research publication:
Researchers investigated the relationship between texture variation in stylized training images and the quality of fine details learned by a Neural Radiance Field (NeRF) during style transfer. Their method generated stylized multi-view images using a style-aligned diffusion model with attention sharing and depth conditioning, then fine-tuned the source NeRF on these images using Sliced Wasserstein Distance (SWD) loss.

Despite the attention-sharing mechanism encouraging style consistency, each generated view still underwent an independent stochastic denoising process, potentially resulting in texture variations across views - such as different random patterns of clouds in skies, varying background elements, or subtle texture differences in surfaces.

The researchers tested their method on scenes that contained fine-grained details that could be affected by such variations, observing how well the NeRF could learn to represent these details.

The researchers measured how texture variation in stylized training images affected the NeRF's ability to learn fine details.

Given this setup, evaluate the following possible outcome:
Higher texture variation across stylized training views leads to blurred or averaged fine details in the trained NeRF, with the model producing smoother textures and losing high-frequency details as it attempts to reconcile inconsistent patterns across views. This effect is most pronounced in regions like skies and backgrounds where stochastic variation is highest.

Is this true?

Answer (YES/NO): NO